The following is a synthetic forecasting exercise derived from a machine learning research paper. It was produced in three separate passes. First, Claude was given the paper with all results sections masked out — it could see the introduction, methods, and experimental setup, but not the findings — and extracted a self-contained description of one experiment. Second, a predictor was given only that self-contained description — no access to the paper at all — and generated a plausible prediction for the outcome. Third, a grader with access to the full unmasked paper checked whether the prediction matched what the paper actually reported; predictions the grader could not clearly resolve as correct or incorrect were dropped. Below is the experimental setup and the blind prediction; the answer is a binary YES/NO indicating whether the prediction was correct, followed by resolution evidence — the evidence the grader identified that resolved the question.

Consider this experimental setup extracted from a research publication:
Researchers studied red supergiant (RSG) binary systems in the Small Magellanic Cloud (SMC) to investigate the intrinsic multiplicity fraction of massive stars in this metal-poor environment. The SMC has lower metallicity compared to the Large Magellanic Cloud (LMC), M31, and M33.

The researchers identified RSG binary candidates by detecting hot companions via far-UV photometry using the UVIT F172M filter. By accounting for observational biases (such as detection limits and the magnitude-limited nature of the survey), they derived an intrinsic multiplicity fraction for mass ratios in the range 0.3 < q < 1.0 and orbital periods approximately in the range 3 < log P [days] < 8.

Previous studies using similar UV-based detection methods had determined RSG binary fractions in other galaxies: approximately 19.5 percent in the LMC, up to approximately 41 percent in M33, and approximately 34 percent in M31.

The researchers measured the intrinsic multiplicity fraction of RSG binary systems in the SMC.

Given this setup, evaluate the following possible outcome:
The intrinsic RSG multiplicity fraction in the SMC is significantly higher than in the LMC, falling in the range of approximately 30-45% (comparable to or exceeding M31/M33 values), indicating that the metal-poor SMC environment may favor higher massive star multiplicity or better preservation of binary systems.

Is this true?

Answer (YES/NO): NO